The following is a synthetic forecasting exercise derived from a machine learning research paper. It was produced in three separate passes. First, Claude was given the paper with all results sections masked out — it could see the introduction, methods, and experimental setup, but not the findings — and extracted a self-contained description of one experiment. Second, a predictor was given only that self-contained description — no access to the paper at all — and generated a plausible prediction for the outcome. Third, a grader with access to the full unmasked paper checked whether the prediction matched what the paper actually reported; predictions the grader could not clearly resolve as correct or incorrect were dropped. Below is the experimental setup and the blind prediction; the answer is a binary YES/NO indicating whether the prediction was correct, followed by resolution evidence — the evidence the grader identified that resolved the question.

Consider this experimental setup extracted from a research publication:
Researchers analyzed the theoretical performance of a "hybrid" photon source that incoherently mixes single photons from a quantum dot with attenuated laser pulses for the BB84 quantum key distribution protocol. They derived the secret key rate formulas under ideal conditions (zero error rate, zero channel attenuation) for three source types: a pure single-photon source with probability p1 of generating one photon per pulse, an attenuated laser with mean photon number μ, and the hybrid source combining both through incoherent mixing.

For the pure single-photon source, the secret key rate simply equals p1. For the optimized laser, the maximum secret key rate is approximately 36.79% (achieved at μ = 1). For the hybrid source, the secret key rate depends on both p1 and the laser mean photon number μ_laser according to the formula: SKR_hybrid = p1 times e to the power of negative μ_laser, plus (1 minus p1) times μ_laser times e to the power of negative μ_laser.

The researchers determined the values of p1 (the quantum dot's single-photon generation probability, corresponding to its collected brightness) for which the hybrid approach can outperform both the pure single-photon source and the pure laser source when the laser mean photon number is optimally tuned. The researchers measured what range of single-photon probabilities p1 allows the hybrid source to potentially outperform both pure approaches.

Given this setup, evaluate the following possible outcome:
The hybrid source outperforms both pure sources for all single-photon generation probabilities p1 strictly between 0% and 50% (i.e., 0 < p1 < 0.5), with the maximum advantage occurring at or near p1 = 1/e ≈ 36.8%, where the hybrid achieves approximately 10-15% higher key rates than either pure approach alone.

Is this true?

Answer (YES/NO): NO